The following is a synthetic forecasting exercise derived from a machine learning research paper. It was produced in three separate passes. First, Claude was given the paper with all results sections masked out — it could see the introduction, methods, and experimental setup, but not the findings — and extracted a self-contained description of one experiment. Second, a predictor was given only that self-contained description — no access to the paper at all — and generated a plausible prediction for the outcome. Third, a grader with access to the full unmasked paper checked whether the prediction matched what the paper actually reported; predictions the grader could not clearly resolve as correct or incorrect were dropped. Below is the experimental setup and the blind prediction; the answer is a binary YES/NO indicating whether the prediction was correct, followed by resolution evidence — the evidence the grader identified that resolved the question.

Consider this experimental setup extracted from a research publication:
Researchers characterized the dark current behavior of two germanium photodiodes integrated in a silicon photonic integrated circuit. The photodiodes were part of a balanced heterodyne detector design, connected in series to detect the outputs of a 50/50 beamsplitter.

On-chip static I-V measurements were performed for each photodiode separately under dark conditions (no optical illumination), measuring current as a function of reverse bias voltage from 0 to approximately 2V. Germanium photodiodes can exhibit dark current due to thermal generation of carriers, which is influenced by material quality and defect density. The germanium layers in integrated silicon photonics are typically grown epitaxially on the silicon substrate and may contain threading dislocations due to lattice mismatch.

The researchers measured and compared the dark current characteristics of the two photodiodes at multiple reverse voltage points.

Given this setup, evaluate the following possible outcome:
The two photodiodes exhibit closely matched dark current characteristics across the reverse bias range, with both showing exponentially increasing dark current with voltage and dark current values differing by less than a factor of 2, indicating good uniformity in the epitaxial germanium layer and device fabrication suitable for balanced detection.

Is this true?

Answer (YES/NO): NO